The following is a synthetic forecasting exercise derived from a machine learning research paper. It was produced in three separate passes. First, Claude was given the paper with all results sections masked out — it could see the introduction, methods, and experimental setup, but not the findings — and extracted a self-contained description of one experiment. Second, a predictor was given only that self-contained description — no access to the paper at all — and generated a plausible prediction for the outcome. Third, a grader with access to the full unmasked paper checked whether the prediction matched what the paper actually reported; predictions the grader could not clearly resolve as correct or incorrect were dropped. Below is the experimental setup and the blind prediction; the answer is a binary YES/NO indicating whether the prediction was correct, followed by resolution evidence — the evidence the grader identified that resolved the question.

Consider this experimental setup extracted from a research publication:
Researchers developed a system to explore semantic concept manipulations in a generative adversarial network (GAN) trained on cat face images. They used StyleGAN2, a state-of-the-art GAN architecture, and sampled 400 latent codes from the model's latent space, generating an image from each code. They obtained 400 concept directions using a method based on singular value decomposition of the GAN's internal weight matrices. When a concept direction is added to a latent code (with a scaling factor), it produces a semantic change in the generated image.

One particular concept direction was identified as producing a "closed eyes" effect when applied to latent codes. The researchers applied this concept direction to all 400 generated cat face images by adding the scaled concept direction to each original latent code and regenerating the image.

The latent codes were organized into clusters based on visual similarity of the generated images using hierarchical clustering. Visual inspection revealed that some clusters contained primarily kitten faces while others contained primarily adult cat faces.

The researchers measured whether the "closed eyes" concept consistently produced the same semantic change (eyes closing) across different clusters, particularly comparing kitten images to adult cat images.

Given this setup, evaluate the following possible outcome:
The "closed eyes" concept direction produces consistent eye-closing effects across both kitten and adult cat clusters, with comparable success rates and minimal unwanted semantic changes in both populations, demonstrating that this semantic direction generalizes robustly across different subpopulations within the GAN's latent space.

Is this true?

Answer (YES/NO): NO